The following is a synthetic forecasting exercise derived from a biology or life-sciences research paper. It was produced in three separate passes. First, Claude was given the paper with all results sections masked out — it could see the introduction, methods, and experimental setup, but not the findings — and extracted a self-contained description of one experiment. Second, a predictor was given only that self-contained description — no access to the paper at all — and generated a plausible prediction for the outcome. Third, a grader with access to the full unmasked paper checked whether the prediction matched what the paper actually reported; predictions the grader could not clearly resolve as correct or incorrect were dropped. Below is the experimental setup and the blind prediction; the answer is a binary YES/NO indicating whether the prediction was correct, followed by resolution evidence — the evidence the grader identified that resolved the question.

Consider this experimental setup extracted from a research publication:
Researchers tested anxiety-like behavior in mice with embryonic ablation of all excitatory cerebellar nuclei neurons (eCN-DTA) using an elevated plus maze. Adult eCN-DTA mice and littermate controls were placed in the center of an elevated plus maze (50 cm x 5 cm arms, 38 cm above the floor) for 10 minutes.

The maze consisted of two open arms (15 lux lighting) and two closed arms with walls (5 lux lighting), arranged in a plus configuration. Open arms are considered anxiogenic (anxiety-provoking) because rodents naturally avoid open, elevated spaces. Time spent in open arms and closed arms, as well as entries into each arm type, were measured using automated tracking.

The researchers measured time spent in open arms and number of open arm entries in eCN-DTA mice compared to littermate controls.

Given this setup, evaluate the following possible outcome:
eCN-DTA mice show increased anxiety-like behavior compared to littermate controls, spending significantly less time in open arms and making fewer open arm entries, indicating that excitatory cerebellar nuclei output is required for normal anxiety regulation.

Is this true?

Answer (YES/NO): NO